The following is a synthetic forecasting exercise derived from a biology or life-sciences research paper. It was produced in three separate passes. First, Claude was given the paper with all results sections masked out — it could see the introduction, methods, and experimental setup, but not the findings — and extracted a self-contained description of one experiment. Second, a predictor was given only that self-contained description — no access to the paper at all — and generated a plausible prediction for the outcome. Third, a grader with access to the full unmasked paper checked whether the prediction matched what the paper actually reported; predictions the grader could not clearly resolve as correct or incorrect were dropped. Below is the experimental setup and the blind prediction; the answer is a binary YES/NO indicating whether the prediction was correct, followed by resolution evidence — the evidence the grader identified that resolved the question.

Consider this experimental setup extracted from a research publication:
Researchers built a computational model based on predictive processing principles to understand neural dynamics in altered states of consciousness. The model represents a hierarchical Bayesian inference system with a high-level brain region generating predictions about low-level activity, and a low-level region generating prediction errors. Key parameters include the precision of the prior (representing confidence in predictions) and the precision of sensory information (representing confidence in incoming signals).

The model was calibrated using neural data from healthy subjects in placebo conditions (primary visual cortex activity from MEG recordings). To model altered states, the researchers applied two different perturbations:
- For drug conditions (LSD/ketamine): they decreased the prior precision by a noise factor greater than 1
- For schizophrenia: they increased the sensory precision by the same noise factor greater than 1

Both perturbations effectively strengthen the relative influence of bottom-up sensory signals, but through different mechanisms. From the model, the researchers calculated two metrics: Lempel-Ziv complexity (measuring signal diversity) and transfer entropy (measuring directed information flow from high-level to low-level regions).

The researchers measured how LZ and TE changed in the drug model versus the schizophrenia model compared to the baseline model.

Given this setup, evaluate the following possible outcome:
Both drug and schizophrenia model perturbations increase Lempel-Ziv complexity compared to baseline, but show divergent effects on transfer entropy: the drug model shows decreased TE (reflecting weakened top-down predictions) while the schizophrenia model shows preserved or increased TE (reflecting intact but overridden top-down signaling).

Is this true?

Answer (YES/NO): YES